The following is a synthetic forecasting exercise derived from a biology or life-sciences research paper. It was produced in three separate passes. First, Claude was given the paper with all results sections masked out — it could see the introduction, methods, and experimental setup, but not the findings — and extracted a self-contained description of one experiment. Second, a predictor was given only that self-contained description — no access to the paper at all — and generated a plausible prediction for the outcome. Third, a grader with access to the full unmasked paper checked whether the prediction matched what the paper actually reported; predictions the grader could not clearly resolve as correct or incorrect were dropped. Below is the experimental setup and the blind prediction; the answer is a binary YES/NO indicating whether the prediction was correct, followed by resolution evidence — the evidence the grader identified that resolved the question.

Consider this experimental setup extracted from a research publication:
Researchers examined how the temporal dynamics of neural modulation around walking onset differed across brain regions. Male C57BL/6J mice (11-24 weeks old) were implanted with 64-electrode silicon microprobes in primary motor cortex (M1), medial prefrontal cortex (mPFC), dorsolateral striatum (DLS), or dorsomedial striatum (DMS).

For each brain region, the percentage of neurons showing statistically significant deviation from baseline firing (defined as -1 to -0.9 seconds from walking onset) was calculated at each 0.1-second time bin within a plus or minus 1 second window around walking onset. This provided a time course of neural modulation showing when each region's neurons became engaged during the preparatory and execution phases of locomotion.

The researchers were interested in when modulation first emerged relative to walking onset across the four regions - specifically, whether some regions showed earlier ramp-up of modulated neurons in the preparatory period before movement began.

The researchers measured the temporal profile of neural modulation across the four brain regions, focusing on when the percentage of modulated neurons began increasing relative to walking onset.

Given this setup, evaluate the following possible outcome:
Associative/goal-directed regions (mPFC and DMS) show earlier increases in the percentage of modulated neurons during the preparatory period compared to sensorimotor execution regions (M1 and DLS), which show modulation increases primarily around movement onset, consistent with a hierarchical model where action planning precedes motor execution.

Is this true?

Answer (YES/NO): NO